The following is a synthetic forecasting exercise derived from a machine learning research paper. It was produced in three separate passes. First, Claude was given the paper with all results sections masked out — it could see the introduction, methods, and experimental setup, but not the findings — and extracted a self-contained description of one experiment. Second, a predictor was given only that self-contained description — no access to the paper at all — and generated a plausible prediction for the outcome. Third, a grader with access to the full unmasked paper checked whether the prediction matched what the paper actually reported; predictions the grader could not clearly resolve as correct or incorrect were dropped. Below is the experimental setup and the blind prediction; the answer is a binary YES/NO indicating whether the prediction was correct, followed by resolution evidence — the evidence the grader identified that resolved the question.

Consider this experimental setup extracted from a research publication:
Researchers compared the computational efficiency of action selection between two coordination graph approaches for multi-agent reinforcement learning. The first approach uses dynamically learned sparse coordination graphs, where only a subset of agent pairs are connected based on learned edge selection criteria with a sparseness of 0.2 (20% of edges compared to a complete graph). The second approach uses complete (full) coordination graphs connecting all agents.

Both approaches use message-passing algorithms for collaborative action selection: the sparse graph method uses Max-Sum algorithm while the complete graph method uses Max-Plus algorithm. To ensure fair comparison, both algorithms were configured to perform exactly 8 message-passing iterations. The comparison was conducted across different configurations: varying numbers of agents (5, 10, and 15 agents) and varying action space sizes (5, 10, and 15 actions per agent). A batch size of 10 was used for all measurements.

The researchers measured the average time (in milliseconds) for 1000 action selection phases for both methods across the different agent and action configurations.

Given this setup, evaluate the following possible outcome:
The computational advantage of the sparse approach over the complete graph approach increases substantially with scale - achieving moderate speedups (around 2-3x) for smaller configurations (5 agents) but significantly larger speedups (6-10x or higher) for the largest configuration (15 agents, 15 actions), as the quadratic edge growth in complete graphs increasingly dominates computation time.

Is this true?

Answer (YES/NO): NO